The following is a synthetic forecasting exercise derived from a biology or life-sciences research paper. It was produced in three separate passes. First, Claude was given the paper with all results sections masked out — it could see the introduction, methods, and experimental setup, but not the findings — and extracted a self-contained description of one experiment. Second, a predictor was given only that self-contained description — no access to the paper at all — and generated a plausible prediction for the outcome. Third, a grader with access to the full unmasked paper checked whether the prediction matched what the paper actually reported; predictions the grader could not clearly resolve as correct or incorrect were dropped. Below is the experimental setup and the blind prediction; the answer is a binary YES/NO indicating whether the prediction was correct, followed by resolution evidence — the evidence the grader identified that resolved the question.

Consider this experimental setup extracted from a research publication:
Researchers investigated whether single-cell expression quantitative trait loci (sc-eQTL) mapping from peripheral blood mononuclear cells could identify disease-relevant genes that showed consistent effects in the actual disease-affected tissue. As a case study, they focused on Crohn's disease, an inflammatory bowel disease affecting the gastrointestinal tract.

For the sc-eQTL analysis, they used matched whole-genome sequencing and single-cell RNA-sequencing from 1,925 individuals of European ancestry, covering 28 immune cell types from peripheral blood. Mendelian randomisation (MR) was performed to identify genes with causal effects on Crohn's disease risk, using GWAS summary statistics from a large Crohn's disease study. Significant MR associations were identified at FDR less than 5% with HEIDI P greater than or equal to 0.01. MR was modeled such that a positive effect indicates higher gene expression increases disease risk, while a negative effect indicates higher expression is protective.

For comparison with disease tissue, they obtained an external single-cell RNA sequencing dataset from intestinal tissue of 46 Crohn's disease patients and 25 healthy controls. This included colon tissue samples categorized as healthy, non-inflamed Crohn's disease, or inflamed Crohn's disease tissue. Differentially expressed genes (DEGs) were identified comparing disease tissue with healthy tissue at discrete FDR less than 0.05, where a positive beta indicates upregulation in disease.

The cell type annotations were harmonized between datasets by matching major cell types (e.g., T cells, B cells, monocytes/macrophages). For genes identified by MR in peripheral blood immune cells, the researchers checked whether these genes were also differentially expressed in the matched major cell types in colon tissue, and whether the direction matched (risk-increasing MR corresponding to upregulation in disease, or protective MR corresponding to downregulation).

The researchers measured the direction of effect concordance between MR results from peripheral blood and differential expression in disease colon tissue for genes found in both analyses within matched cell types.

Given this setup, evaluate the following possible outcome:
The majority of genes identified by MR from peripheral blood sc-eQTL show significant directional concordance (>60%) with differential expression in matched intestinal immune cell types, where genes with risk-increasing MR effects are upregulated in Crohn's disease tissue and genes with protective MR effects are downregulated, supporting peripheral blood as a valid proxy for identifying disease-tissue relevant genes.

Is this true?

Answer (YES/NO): NO